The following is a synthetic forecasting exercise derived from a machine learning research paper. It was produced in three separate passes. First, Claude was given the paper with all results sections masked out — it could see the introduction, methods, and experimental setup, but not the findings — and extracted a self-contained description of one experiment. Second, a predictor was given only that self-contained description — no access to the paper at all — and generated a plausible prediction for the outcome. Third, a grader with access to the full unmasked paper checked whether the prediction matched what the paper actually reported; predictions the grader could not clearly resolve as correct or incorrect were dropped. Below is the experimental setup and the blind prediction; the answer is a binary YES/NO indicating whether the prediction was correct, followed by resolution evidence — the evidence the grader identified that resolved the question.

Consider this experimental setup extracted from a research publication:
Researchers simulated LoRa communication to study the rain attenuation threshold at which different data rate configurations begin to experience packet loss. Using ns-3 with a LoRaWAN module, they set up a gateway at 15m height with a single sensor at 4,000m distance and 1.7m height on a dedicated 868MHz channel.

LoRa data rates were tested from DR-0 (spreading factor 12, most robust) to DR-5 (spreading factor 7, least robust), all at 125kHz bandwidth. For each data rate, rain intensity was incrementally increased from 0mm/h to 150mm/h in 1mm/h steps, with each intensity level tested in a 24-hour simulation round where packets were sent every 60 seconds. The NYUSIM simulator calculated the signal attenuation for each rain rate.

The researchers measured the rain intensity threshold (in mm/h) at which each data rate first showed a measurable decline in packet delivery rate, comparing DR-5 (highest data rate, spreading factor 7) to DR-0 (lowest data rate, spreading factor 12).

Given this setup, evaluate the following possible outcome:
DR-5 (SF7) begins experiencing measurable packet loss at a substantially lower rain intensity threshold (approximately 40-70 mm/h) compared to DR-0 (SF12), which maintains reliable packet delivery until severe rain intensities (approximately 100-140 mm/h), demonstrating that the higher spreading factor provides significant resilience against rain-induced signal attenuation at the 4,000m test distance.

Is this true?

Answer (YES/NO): NO